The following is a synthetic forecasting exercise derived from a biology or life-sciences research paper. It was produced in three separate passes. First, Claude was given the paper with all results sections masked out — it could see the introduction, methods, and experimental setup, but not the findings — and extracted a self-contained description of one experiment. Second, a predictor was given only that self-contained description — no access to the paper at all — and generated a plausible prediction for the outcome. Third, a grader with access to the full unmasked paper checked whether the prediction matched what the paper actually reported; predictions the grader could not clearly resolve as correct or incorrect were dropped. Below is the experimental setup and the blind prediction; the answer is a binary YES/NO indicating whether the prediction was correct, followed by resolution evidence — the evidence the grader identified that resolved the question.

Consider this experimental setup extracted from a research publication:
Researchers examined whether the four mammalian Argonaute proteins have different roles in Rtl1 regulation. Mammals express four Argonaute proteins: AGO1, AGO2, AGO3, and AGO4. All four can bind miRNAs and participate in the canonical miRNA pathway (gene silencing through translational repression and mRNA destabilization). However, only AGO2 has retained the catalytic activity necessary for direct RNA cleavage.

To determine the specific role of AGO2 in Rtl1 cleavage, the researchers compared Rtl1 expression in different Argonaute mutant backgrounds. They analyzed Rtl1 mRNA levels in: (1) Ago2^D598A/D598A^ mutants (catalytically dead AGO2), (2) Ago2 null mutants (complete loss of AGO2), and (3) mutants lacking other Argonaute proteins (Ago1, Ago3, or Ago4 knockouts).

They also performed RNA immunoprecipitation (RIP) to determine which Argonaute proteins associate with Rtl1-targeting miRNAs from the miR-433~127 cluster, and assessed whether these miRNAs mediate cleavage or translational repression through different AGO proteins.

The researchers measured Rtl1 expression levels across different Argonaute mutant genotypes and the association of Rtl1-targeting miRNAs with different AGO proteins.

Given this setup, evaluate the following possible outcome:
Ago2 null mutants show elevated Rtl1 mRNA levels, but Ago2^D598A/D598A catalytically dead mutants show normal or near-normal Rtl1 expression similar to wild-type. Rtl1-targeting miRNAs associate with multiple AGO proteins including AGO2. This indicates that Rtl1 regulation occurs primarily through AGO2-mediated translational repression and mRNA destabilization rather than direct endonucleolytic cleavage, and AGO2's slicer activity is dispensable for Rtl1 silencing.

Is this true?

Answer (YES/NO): NO